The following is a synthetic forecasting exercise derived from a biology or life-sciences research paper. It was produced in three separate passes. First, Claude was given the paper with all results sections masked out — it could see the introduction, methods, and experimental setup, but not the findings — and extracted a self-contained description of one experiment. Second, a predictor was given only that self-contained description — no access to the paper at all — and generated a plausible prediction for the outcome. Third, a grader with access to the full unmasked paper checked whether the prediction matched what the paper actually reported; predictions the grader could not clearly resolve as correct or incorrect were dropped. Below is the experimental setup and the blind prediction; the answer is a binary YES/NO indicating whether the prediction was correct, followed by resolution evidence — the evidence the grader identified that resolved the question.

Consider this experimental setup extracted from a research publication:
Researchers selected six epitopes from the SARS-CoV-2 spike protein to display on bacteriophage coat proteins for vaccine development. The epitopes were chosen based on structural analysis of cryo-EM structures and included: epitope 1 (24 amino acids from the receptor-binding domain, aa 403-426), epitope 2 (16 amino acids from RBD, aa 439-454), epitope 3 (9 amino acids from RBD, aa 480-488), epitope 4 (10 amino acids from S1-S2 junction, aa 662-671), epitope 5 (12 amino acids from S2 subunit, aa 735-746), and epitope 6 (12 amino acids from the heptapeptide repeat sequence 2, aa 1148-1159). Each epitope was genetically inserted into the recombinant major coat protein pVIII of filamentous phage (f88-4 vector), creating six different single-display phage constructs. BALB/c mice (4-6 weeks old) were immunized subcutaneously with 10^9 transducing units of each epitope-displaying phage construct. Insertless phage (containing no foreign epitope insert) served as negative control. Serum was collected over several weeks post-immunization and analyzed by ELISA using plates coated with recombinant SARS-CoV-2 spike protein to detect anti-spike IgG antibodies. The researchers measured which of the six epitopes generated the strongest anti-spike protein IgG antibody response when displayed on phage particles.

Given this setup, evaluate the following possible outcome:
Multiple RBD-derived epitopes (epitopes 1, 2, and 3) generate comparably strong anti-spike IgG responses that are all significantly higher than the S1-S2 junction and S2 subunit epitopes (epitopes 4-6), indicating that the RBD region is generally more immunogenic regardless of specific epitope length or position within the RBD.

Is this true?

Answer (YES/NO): NO